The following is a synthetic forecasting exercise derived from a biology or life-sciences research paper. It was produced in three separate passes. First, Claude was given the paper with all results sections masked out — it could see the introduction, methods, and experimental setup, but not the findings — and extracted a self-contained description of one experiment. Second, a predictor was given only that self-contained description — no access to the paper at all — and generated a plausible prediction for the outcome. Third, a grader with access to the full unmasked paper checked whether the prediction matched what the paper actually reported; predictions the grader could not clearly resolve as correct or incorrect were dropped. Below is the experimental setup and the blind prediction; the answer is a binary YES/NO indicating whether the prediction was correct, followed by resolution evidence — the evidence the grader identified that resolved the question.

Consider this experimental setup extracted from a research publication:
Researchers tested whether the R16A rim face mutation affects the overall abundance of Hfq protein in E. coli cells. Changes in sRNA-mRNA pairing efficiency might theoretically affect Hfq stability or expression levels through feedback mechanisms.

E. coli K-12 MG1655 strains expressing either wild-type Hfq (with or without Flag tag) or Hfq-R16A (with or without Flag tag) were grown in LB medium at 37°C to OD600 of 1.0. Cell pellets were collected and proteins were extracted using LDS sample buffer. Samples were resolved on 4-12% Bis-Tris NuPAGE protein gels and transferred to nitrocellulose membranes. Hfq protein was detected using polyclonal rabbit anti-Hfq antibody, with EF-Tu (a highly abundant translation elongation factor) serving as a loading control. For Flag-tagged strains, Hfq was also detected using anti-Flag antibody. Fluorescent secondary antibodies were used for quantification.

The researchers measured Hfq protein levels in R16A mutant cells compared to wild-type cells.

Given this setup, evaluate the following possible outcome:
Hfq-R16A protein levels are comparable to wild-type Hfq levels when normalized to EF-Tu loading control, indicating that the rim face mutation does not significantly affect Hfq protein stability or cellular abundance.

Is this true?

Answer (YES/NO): YES